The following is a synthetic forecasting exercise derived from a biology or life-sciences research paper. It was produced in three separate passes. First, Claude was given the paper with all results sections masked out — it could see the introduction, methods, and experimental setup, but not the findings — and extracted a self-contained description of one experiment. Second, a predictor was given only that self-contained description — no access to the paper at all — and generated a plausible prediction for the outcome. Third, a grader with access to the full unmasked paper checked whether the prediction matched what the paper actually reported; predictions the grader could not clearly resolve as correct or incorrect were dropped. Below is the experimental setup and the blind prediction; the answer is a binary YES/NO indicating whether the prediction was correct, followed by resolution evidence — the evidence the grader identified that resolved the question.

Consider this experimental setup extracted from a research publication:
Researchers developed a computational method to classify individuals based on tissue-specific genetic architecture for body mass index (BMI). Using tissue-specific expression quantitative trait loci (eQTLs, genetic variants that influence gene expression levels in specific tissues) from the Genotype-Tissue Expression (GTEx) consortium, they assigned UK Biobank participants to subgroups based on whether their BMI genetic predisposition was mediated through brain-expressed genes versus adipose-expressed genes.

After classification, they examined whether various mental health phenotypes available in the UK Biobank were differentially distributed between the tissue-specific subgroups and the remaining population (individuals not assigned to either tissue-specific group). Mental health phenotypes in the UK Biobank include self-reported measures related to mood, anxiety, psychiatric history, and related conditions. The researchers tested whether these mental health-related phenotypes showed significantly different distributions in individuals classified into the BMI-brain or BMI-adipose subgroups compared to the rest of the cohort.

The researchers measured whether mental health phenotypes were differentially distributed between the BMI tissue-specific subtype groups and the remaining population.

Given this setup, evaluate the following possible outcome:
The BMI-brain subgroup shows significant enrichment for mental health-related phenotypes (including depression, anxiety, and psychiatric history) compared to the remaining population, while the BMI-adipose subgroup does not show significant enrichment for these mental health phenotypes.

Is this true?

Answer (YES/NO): NO